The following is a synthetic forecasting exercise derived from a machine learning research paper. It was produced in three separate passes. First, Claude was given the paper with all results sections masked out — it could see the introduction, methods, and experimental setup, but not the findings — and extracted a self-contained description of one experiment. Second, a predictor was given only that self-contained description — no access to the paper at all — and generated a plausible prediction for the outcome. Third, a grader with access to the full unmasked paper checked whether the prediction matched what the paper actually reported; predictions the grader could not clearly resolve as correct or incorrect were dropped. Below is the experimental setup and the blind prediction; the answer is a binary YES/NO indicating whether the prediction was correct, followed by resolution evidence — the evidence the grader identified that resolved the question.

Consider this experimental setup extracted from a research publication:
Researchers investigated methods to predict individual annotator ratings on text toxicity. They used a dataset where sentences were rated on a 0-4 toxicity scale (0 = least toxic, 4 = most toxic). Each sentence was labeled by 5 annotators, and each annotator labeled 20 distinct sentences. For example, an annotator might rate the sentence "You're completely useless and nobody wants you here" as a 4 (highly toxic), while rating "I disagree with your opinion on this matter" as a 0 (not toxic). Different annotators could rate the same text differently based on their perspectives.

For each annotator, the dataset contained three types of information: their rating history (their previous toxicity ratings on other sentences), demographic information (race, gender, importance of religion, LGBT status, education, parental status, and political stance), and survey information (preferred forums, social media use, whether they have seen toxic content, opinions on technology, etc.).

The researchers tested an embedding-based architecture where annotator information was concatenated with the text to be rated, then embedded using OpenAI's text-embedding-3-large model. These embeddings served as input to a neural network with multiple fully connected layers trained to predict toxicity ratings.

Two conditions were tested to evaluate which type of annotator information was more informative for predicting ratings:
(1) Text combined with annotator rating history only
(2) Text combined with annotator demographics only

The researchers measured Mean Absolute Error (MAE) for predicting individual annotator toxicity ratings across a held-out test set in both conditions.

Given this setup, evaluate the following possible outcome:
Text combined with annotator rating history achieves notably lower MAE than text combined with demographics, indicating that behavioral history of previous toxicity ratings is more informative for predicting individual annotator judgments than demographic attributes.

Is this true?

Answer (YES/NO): YES